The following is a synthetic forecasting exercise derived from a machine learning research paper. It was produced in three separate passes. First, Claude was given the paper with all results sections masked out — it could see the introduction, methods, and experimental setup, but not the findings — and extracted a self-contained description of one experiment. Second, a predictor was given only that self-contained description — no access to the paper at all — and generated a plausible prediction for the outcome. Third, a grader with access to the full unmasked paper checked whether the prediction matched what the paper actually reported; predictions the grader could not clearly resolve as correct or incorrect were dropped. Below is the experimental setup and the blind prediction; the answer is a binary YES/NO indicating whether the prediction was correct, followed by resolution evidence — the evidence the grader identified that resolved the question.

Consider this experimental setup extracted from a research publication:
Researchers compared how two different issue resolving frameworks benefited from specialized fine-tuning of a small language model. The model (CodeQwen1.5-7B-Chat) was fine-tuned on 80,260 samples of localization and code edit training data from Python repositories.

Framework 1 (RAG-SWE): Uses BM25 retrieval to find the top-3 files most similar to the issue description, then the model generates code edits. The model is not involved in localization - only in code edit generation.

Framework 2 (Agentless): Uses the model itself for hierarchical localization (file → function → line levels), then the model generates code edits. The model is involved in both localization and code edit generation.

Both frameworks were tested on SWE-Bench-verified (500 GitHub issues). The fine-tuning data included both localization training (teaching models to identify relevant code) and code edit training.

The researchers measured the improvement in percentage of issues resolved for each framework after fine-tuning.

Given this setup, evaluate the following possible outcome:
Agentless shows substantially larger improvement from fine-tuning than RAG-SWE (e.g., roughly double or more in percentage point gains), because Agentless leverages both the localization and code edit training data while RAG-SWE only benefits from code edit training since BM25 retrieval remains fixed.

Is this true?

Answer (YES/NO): YES